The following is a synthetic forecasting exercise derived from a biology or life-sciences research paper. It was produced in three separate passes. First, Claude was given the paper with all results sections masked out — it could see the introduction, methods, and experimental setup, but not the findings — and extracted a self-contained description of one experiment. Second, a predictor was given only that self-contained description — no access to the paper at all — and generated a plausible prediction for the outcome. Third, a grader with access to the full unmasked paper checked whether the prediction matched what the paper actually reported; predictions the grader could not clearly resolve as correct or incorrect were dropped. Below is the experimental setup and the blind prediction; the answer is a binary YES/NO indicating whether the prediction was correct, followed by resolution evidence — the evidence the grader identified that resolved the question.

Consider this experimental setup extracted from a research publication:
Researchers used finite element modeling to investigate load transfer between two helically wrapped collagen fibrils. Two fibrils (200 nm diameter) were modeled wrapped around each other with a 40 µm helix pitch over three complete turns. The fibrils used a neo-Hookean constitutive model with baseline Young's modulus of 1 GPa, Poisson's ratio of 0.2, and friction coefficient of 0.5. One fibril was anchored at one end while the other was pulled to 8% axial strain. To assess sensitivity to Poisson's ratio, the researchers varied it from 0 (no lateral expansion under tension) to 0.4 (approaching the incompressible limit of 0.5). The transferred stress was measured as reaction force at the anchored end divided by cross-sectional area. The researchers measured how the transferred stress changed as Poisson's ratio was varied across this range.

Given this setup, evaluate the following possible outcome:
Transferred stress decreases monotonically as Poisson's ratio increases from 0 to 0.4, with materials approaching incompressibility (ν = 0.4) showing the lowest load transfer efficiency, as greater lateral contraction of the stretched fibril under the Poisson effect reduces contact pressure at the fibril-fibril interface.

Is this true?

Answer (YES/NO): NO